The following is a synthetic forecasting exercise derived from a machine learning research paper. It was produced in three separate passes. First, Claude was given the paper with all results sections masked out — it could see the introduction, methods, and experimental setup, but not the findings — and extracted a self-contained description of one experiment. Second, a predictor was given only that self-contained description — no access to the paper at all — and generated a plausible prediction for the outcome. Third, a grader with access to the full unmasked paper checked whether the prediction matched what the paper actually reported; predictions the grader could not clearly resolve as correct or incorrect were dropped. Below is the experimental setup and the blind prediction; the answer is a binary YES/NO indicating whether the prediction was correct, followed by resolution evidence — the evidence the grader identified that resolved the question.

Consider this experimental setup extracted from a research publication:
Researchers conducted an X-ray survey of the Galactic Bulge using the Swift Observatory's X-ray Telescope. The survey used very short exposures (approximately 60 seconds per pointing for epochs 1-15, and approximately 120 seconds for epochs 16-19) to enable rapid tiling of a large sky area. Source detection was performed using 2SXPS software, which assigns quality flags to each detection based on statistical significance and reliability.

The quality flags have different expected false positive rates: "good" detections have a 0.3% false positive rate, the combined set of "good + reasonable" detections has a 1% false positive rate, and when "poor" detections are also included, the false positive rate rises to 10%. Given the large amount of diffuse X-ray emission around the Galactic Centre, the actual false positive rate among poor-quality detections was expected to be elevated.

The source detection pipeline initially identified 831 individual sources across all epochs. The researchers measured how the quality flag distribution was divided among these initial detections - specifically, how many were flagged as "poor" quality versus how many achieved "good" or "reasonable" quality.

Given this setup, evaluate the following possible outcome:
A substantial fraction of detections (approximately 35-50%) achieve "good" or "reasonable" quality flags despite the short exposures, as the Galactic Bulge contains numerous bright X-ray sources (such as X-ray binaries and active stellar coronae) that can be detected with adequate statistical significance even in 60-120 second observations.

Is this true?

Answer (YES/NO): NO